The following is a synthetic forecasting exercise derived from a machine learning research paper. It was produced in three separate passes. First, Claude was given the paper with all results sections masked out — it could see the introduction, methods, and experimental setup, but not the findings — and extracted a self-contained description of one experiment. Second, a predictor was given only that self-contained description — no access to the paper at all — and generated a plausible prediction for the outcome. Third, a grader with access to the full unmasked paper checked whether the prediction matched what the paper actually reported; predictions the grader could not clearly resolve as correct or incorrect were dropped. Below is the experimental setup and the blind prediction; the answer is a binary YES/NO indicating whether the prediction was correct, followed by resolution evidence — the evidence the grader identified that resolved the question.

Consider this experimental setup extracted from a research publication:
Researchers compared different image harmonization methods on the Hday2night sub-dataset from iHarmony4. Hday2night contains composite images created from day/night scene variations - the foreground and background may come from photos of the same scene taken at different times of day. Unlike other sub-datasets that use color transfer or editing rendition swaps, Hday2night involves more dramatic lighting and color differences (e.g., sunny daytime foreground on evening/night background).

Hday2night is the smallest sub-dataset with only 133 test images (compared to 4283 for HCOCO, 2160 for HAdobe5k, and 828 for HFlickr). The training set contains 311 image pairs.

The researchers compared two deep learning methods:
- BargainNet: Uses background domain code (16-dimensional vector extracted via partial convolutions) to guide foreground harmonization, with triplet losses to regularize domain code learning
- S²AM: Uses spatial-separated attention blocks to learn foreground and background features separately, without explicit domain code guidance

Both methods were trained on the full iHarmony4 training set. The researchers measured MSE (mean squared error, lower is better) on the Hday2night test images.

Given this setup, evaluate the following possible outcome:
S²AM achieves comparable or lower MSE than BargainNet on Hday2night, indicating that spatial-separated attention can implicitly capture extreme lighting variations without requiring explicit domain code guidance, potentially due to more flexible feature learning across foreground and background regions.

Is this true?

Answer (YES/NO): YES